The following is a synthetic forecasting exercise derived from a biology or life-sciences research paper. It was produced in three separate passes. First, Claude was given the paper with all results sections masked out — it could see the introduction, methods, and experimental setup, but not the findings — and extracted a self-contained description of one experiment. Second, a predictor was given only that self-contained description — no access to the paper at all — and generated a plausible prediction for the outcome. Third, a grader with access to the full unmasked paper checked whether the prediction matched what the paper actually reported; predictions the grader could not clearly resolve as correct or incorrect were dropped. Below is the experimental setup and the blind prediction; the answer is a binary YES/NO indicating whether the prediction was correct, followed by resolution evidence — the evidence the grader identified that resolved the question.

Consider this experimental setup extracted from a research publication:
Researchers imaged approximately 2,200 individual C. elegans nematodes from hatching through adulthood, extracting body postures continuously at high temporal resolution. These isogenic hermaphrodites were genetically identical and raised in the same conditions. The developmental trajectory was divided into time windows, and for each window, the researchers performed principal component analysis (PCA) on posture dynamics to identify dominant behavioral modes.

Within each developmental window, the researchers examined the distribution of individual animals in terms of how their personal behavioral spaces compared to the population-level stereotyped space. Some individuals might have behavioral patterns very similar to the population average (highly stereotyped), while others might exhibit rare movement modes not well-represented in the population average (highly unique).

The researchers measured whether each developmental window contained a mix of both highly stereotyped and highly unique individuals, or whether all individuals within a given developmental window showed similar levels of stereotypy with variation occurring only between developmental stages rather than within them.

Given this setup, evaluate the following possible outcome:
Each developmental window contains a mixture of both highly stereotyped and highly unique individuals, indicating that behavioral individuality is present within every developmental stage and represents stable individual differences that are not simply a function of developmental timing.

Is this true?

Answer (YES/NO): YES